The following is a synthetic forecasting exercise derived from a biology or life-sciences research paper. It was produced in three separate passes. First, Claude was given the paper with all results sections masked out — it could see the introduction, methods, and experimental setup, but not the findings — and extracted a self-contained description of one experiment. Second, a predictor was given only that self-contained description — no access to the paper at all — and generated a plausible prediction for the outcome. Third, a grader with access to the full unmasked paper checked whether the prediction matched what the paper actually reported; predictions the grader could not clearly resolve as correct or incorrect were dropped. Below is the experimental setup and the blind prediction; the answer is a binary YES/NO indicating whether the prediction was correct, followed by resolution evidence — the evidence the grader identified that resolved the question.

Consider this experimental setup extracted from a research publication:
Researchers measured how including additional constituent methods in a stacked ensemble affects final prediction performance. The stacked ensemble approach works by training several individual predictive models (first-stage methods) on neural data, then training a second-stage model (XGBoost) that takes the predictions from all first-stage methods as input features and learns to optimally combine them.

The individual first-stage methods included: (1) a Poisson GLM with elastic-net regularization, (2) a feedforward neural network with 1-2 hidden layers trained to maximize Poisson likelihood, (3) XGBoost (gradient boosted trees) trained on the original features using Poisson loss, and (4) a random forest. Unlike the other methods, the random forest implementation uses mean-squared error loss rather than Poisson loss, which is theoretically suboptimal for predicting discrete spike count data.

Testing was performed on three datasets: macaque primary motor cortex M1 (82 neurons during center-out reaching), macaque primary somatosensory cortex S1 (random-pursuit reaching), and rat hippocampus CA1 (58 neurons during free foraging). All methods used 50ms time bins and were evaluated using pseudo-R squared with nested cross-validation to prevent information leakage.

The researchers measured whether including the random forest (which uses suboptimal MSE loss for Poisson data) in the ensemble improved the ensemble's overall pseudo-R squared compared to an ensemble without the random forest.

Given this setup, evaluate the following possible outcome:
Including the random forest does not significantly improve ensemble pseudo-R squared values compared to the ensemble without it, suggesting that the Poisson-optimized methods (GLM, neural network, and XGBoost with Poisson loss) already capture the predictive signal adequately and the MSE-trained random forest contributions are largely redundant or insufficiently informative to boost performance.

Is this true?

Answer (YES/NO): NO